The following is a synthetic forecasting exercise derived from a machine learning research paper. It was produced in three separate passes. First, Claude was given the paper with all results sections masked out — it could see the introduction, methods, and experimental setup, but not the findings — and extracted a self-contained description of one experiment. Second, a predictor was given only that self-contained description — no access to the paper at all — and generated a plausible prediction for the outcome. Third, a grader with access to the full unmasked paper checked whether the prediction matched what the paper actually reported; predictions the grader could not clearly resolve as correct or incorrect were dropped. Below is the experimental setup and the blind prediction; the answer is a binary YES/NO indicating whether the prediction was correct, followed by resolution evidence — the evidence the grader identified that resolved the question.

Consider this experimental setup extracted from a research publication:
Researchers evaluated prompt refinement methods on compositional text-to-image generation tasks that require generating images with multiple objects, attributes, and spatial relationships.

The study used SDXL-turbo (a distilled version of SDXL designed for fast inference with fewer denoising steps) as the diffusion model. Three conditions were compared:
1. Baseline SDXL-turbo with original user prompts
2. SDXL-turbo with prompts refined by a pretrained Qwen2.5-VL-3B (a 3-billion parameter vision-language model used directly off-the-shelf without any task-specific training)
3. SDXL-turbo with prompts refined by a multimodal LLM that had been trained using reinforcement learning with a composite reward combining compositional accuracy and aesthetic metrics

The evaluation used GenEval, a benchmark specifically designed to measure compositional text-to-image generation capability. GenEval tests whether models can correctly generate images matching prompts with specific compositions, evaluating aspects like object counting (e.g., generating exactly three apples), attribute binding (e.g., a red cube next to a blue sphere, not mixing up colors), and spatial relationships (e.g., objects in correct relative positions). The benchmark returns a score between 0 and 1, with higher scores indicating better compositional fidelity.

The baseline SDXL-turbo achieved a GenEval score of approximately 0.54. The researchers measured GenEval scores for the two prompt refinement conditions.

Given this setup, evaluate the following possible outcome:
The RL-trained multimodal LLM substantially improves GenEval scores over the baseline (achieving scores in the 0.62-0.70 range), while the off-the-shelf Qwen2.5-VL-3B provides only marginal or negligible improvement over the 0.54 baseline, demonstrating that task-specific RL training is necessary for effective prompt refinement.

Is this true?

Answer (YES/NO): NO